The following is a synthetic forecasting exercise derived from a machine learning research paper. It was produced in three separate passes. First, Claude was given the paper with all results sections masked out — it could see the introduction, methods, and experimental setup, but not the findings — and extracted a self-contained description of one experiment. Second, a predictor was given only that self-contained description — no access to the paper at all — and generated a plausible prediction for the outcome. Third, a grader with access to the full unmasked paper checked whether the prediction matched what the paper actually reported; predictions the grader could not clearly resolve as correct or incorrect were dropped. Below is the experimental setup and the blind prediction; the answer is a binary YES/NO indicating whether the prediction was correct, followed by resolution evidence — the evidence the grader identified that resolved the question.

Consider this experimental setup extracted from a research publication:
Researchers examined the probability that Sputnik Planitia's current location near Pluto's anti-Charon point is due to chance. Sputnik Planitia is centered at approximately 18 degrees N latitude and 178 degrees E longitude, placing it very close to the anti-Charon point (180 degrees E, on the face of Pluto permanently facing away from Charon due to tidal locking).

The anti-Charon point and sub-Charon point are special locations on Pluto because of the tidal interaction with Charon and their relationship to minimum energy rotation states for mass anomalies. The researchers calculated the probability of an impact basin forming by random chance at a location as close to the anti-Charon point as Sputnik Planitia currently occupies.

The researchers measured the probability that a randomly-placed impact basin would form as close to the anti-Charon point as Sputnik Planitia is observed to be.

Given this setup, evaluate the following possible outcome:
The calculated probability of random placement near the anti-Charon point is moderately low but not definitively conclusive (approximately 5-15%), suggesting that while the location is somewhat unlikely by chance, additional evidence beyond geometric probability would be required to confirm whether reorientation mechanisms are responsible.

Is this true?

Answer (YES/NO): NO